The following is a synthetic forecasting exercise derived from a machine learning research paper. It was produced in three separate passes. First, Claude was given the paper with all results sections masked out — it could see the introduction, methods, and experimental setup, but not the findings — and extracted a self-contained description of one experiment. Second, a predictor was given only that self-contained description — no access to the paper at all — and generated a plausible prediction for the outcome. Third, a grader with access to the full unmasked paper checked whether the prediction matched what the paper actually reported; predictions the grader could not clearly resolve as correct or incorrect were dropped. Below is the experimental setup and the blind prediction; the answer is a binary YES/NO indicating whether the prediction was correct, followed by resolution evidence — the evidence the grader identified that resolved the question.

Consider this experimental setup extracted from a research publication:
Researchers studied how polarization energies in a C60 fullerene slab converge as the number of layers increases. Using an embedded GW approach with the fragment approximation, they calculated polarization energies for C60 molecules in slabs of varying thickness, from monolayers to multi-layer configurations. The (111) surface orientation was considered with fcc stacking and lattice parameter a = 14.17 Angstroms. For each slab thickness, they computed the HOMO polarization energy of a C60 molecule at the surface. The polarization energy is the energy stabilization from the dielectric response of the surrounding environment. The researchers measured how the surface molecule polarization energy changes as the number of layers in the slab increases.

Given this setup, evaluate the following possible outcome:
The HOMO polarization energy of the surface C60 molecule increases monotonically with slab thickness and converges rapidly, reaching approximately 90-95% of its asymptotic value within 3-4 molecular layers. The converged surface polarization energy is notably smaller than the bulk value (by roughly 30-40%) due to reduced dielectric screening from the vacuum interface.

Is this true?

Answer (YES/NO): NO